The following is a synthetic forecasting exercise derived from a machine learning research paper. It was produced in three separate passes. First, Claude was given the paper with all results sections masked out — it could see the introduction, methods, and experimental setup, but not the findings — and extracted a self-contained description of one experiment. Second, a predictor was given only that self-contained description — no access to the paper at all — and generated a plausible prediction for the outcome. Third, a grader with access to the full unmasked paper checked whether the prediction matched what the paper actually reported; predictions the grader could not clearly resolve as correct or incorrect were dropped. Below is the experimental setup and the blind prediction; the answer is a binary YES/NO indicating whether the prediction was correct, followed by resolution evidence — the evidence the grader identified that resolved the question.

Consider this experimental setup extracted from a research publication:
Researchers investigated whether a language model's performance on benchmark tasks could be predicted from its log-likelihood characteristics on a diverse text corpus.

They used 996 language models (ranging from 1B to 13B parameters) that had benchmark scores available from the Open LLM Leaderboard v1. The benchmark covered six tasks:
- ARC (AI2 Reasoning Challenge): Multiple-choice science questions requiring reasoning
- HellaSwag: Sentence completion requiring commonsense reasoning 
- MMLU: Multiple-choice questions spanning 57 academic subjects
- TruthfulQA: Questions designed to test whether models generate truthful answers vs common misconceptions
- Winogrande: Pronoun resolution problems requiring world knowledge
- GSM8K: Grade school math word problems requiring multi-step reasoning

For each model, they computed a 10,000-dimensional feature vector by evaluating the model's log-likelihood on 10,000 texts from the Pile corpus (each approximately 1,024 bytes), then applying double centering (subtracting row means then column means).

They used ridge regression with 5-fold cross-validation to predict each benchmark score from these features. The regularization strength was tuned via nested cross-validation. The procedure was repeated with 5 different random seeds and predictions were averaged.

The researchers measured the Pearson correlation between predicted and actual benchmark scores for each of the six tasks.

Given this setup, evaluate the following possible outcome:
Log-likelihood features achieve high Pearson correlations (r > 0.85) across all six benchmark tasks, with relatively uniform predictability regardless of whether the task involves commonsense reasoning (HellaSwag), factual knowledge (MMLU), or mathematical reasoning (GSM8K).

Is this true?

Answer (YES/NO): YES